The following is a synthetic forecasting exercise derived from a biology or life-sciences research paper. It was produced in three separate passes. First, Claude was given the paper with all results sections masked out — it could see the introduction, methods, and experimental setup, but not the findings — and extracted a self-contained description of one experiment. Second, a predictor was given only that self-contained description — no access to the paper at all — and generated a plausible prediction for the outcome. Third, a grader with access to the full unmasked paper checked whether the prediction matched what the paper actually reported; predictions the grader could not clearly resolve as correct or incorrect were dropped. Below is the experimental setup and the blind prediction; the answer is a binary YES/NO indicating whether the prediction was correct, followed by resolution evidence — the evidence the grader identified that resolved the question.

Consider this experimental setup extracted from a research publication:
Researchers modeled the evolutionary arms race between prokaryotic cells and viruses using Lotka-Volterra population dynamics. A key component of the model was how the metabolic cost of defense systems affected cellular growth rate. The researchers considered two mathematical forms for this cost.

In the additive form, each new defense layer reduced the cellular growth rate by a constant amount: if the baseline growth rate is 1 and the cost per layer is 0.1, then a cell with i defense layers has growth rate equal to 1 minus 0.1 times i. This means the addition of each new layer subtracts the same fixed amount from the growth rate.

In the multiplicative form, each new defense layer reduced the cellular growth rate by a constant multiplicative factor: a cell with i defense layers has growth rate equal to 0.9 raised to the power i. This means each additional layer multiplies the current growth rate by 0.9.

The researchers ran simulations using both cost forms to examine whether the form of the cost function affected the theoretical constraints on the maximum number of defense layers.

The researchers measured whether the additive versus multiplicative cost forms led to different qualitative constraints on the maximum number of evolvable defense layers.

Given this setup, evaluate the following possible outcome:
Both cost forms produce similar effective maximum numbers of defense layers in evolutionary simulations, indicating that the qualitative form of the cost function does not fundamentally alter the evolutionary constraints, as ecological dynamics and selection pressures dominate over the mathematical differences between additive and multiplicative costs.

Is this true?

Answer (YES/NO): NO